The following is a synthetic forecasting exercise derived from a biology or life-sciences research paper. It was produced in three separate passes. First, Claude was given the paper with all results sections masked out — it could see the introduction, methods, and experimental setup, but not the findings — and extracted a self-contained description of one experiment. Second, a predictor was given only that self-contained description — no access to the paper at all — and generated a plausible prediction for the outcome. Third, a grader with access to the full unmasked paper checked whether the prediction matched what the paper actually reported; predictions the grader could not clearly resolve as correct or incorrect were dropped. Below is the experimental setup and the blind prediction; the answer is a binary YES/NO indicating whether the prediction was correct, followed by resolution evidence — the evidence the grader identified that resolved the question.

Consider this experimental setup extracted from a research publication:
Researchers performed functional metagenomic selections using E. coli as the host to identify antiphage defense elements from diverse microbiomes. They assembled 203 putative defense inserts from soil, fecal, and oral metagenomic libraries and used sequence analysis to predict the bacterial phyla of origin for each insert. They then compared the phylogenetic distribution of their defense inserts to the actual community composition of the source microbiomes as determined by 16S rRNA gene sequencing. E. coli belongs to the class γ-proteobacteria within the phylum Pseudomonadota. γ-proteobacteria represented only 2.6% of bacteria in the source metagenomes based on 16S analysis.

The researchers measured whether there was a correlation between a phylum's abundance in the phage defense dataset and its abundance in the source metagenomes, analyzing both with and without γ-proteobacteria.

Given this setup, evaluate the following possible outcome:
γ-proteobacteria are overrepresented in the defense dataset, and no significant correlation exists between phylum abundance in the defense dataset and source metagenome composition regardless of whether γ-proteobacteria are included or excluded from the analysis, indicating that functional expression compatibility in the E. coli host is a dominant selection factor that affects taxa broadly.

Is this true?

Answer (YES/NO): NO